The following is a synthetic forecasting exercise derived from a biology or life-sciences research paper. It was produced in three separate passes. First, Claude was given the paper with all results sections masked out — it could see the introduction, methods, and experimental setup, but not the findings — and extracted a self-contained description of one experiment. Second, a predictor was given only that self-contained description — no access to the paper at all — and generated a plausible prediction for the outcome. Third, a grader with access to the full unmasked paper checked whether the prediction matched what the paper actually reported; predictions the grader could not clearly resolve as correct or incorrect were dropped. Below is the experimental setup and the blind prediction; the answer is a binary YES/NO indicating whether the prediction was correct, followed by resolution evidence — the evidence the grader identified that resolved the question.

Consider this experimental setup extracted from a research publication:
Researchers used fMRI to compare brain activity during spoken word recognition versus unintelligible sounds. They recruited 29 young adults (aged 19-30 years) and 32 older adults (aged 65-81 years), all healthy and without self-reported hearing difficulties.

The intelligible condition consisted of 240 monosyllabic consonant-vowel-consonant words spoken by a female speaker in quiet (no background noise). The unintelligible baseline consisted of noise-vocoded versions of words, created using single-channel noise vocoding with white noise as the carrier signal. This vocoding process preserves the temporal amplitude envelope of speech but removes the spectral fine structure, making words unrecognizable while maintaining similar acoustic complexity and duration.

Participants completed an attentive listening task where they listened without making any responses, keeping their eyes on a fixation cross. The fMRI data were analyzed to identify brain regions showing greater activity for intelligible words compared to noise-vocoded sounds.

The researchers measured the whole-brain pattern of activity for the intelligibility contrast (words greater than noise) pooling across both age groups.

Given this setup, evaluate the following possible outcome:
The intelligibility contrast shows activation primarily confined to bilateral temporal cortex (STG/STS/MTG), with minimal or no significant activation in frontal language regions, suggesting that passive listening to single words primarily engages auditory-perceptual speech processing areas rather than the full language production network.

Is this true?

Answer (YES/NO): YES